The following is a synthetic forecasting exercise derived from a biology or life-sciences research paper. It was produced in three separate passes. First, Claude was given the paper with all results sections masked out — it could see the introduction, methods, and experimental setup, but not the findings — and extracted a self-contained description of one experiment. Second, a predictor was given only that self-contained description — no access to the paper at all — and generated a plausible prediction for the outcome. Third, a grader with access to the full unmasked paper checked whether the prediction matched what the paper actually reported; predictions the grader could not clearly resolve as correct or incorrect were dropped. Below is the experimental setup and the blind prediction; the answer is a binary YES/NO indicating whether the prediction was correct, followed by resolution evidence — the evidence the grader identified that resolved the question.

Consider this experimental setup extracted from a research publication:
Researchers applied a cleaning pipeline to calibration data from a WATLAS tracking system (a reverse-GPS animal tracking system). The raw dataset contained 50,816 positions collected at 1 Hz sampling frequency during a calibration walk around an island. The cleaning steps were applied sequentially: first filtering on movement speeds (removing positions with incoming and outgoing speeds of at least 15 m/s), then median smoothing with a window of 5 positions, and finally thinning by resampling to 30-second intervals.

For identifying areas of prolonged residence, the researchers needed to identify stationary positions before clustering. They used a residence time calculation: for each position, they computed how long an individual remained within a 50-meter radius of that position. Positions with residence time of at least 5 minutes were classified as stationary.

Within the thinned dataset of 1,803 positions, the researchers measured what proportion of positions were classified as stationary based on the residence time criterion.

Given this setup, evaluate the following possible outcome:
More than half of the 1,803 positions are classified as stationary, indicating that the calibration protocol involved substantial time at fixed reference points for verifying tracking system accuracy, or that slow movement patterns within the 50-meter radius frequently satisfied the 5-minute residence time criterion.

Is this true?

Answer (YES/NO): NO